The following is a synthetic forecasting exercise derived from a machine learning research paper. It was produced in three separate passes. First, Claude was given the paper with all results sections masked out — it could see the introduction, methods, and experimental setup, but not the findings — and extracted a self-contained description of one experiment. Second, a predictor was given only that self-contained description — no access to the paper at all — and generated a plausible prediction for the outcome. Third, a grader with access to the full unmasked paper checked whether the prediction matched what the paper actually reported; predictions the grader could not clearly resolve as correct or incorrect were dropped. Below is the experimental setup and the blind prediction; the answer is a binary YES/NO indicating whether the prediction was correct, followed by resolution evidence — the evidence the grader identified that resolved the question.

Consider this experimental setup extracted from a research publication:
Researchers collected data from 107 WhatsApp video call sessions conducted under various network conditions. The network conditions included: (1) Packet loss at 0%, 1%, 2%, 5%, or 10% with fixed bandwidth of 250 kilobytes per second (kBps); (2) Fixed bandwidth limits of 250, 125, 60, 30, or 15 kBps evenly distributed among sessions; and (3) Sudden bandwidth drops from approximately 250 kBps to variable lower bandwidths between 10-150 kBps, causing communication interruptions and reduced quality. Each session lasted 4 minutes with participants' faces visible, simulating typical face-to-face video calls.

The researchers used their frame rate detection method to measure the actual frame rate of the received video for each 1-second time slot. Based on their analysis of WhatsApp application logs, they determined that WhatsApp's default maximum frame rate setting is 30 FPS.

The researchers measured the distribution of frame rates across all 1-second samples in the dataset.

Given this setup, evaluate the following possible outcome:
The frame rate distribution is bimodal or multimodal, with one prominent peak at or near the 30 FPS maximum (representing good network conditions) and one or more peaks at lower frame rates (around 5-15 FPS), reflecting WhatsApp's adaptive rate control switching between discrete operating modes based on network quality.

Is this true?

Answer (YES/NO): NO